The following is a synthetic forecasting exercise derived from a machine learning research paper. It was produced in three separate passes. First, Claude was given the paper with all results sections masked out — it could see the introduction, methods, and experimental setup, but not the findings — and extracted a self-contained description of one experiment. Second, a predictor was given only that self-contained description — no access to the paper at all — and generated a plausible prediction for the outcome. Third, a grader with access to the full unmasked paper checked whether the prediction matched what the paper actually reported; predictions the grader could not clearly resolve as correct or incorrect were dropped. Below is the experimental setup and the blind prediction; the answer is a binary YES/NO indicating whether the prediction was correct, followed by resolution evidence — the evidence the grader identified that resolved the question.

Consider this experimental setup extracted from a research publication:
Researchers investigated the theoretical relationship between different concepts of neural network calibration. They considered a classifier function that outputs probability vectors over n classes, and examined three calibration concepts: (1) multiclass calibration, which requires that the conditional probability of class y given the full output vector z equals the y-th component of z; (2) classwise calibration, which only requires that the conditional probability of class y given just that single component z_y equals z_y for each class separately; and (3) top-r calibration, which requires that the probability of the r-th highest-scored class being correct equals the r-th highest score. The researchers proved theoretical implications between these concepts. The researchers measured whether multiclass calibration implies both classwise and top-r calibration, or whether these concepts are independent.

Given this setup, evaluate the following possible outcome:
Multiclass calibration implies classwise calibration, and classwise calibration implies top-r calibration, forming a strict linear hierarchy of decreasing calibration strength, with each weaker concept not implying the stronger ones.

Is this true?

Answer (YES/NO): NO